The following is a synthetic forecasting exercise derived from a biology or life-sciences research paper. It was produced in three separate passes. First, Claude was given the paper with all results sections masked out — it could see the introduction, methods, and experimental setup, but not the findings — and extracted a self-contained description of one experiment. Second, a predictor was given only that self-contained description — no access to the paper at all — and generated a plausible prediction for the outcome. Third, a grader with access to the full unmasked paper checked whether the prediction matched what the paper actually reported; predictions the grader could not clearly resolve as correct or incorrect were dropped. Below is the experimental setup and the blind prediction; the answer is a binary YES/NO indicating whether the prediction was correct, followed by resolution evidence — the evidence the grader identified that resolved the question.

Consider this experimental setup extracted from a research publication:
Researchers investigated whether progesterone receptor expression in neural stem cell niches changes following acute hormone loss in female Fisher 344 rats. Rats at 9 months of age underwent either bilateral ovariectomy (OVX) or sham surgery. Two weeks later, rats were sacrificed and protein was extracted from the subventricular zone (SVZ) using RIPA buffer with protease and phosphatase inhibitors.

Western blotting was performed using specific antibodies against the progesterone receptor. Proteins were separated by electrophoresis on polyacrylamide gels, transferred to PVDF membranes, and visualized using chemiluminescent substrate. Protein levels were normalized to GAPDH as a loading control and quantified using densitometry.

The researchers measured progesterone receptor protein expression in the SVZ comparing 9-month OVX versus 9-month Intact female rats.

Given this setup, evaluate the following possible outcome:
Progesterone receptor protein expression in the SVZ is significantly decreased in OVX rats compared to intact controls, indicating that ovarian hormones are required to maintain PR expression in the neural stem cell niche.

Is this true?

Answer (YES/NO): NO